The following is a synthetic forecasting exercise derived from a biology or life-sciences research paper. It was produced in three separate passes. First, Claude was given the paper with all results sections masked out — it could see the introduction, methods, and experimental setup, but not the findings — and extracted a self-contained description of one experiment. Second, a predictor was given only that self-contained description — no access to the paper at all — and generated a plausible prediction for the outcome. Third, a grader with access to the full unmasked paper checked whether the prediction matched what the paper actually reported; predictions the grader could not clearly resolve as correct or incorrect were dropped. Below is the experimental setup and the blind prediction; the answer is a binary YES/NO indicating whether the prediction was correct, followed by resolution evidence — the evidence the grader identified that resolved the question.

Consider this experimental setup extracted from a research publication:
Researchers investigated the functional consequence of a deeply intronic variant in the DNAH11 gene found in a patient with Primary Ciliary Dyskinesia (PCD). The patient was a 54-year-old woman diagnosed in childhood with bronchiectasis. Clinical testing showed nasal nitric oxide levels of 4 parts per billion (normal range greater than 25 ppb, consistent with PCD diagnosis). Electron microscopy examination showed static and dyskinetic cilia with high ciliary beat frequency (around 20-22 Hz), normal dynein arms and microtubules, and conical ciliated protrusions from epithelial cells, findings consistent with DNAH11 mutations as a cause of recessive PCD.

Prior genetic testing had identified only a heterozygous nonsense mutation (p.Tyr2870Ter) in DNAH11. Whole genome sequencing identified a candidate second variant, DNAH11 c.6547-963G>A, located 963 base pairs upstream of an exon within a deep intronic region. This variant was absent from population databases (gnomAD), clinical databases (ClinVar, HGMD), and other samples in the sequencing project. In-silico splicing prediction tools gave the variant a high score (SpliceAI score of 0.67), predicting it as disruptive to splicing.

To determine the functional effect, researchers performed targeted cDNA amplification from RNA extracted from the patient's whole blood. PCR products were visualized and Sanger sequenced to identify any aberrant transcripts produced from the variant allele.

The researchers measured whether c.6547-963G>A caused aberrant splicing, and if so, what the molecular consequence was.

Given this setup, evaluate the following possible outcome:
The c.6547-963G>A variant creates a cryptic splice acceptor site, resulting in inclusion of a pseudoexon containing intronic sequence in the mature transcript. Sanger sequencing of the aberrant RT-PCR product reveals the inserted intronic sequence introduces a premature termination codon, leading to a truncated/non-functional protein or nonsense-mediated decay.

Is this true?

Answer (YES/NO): YES